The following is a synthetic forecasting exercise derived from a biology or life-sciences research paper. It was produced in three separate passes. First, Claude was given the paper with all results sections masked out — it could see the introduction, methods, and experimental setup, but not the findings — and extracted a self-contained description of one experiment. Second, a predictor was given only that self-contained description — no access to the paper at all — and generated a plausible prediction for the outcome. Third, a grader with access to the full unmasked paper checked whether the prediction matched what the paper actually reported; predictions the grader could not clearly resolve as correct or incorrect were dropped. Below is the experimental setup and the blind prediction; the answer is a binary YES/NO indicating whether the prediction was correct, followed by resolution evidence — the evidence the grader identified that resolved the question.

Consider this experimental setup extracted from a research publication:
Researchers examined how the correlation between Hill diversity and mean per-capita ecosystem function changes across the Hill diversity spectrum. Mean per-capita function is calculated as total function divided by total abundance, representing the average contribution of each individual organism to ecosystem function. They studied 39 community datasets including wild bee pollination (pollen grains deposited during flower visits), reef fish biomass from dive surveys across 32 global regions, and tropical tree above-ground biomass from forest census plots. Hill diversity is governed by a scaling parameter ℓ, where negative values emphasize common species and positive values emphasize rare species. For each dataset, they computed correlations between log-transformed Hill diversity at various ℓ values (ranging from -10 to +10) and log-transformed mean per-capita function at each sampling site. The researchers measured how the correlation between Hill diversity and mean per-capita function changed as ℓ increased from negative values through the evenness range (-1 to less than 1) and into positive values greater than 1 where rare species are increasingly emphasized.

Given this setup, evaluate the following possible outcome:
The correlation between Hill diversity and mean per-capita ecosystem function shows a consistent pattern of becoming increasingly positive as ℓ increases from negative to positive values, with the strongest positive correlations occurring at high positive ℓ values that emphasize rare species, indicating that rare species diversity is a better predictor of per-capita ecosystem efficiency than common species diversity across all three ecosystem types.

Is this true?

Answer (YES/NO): NO